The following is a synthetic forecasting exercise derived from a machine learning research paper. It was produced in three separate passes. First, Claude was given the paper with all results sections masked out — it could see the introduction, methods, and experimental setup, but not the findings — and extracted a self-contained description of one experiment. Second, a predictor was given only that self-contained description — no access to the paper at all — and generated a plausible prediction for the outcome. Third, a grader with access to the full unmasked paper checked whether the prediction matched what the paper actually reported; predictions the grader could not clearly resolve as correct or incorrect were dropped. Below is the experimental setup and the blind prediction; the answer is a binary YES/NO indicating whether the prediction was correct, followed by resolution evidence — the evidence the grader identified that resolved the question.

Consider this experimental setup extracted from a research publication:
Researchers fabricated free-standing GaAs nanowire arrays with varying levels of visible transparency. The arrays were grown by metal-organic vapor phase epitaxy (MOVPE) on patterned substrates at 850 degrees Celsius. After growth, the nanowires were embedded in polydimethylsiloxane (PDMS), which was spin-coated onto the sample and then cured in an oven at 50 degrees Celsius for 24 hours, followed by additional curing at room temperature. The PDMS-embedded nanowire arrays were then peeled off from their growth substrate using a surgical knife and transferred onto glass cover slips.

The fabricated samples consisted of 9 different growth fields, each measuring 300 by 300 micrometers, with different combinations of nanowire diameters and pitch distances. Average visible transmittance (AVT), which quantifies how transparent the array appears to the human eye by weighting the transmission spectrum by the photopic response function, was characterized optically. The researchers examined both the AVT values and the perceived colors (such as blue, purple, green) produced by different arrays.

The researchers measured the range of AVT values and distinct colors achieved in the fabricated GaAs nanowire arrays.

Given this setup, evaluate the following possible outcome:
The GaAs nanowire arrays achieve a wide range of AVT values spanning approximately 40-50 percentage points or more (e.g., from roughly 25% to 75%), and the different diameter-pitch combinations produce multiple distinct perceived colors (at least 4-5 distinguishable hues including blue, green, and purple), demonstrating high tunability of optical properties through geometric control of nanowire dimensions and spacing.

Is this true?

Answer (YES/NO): NO